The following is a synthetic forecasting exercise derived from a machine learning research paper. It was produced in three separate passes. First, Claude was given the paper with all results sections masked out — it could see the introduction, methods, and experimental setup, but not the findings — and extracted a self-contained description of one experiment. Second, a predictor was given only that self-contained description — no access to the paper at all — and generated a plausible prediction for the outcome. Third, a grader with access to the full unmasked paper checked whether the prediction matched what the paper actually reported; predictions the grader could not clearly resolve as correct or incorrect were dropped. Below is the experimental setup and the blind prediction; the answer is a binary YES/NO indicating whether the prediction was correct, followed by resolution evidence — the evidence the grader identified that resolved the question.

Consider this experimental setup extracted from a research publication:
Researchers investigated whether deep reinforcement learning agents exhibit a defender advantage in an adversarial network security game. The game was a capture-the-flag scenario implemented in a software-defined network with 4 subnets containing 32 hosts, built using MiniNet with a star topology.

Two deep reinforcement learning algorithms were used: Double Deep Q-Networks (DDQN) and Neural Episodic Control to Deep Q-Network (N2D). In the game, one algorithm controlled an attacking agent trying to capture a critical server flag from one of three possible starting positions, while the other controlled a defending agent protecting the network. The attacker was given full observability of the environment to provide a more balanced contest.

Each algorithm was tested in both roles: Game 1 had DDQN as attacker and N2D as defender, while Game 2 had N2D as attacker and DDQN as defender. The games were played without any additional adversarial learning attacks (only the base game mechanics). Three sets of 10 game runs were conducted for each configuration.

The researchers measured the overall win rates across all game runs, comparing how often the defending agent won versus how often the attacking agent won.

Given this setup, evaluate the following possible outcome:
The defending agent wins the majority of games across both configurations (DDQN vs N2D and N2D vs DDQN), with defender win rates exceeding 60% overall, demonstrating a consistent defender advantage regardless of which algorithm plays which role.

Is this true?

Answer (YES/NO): NO